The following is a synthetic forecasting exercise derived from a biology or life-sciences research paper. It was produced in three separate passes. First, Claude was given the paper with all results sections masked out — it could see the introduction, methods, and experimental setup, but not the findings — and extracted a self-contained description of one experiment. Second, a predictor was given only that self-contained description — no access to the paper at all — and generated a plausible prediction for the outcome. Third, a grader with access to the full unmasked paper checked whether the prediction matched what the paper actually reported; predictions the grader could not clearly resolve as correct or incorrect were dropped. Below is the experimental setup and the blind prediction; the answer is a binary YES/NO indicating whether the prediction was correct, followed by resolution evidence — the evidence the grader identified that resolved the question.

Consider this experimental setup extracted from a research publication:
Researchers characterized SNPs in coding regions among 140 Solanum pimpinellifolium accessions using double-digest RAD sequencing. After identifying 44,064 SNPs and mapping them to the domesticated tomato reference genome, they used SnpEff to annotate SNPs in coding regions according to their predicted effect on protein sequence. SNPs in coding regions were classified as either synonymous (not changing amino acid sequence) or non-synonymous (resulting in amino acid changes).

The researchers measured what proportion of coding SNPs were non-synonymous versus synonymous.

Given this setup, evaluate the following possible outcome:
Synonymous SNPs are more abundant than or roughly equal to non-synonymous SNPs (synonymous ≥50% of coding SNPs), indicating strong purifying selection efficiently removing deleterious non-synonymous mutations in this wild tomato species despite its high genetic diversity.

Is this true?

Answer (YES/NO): NO